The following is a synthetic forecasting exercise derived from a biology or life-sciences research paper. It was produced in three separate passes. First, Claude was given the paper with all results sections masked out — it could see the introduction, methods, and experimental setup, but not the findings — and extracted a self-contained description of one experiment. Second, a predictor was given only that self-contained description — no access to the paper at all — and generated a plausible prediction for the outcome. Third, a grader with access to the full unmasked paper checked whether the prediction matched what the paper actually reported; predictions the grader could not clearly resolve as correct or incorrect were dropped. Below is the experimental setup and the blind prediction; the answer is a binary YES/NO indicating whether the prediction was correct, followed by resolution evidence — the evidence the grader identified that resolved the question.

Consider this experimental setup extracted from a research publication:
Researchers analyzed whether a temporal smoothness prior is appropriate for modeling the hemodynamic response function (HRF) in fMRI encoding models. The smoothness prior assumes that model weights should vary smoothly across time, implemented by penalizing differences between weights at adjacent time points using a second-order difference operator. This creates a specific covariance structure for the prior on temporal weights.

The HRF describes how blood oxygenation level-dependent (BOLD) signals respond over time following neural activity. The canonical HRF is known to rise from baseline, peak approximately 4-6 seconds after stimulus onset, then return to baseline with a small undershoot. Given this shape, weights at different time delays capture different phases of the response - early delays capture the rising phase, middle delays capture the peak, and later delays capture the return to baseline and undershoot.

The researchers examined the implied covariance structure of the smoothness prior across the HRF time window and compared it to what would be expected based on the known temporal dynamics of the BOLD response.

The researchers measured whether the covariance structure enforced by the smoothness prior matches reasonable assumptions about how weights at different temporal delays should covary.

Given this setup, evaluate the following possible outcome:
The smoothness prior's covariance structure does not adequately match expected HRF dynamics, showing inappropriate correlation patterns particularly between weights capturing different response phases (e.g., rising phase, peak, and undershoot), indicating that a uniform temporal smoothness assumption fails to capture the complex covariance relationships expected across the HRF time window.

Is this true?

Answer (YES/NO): YES